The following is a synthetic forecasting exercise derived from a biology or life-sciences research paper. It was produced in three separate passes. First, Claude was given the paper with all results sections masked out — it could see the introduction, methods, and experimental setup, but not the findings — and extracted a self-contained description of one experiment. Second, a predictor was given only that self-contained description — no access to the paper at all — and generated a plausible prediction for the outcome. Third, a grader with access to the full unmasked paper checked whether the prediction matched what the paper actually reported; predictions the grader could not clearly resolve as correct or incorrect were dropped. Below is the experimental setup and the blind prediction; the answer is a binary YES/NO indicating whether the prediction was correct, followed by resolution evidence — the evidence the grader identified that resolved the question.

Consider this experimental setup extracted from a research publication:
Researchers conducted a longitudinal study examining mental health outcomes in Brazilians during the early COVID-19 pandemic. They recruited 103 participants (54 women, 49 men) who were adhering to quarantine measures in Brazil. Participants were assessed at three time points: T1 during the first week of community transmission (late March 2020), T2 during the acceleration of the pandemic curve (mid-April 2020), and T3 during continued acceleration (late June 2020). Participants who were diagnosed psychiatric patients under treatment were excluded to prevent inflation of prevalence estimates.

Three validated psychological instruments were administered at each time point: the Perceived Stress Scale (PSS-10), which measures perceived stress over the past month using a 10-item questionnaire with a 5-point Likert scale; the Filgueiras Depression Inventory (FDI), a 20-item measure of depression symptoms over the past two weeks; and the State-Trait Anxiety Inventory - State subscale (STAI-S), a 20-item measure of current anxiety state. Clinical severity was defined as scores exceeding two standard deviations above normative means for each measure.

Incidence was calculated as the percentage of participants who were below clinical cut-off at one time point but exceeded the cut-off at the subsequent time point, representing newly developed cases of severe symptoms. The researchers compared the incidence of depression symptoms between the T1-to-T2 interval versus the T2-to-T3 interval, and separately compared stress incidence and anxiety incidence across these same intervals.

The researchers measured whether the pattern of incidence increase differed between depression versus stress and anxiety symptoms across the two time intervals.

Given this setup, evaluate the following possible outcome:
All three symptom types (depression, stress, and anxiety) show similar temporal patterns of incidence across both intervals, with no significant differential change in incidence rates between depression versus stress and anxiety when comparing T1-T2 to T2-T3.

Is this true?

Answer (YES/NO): NO